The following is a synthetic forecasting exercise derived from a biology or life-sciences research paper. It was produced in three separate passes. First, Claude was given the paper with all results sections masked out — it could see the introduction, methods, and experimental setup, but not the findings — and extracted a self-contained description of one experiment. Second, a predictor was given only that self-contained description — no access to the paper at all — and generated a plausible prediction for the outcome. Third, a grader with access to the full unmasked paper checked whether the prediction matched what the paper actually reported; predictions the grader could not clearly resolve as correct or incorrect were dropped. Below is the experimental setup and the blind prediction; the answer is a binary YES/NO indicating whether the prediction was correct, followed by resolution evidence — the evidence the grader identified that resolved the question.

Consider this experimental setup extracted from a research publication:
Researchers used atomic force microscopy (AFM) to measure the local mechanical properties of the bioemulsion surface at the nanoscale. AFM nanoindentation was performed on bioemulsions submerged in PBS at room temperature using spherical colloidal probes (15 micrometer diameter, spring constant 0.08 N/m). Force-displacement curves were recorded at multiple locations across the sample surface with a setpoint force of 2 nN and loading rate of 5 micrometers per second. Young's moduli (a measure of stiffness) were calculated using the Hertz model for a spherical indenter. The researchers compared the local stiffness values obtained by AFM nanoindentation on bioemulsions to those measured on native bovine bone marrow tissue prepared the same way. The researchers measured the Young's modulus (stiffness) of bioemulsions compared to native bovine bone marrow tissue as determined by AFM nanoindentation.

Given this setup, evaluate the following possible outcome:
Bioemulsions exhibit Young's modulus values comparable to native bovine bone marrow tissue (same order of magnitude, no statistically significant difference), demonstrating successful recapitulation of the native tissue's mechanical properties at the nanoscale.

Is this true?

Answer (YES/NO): YES